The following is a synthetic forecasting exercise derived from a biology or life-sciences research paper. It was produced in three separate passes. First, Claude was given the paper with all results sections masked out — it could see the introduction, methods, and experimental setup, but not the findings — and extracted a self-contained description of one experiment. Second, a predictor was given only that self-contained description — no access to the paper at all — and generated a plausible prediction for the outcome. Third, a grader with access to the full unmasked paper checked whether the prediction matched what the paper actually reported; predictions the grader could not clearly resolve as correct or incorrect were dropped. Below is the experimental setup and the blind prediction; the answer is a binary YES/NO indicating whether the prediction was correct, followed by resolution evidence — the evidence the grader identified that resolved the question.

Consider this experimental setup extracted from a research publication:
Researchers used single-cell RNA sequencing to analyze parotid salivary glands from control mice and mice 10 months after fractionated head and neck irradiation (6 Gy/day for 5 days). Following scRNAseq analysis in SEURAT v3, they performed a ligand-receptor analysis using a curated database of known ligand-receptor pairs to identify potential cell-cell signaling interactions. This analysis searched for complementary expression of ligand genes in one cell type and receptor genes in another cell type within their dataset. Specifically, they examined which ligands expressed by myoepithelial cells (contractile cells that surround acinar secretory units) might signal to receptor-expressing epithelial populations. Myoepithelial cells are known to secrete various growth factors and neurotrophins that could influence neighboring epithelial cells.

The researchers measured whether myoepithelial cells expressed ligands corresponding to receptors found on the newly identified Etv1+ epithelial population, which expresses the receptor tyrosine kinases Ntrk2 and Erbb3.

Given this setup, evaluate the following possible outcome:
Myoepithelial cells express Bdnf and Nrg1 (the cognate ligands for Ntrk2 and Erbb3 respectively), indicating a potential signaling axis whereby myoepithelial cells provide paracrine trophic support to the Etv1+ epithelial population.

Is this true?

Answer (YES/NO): NO